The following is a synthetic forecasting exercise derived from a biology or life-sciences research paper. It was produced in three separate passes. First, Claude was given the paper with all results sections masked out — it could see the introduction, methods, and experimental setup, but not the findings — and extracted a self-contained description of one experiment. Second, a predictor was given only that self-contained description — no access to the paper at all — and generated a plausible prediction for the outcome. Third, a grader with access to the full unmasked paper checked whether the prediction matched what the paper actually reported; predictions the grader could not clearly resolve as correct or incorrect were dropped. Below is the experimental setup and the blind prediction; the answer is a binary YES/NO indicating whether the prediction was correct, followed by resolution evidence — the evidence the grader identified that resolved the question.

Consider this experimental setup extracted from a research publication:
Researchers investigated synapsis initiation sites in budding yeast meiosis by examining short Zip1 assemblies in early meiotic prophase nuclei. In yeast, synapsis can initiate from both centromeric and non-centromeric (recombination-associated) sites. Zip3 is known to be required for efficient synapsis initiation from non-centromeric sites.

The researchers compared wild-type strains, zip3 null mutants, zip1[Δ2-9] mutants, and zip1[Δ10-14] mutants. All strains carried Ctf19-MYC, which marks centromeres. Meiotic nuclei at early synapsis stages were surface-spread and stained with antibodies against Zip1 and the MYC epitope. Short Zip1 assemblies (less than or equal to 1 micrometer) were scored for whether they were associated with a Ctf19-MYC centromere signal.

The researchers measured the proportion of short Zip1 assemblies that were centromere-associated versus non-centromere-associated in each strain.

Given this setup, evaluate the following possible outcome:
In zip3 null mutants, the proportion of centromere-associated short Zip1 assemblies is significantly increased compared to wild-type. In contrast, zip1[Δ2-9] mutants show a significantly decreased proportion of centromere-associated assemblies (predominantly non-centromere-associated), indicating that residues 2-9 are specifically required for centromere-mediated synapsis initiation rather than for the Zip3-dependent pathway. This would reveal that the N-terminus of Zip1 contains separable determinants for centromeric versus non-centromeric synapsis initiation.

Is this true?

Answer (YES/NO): NO